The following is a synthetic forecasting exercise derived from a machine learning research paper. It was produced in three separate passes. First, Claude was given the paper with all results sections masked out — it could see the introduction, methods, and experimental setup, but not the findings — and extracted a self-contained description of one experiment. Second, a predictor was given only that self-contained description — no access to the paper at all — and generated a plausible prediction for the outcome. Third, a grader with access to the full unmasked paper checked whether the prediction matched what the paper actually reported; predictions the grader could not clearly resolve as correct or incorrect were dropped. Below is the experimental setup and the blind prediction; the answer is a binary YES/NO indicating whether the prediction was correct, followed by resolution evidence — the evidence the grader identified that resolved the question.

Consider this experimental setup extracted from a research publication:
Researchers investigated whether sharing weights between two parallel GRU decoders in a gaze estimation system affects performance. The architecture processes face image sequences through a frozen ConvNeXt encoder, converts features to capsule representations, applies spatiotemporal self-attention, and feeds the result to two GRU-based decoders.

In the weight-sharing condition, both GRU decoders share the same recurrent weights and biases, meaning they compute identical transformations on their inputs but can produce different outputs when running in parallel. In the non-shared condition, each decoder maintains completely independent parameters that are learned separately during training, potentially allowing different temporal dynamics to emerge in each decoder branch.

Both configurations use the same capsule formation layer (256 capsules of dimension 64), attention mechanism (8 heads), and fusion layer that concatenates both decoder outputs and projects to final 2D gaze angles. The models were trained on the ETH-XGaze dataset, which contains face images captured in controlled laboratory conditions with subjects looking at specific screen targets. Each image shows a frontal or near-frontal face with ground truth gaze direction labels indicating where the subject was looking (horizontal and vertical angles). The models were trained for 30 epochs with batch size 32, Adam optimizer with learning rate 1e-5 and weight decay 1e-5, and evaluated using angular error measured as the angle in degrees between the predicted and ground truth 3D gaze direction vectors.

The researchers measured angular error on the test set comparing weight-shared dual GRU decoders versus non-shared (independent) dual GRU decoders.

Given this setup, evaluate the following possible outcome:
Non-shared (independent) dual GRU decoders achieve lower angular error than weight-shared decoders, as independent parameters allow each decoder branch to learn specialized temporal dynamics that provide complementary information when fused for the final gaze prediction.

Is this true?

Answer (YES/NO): YES